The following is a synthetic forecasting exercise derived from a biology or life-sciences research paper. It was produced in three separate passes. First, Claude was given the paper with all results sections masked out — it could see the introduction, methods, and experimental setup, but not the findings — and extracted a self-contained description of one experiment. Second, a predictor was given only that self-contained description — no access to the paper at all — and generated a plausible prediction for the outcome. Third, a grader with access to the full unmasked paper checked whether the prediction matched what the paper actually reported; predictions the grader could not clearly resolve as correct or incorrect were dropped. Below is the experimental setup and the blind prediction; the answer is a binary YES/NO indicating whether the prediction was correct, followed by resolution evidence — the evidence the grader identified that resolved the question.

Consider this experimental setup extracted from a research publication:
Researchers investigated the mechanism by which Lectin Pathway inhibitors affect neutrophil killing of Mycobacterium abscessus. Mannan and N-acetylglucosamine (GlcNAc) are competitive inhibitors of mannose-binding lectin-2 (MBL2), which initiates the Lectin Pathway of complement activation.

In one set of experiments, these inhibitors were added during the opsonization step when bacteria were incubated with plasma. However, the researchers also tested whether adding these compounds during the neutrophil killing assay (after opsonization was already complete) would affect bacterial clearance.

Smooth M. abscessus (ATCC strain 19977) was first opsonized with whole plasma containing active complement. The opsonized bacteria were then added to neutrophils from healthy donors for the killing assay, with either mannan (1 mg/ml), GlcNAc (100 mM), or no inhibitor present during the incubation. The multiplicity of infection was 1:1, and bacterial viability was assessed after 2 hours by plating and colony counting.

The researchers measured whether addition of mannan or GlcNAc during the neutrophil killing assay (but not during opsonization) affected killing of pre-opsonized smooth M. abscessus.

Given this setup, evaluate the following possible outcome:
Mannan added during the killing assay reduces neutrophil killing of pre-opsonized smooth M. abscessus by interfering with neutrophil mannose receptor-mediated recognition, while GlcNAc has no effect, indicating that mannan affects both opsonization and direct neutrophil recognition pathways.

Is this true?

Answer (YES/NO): NO